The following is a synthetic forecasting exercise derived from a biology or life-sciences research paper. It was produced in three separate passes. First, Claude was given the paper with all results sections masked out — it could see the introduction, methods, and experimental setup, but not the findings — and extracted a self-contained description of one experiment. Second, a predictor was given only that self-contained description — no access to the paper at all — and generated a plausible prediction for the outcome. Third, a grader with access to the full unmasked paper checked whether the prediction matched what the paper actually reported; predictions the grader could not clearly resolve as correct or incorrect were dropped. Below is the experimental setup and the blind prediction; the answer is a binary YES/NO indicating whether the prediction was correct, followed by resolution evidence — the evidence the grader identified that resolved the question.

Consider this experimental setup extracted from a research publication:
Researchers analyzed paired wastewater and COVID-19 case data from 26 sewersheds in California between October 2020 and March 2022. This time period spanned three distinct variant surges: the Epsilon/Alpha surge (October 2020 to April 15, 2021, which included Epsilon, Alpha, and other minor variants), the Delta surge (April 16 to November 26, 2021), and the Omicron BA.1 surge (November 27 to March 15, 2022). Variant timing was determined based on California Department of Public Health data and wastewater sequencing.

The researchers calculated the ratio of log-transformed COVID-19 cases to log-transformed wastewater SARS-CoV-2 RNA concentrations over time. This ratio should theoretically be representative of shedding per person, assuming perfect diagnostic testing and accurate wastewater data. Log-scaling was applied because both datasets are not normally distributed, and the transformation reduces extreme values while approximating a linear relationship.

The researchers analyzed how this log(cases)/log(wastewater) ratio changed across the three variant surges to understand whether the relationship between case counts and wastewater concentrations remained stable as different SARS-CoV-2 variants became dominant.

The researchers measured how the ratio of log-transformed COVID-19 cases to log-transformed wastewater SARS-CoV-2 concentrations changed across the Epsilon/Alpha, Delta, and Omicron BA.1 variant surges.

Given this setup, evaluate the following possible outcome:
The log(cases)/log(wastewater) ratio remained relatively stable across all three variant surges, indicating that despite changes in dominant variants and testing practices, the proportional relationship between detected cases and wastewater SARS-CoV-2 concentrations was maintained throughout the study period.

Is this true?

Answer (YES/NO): NO